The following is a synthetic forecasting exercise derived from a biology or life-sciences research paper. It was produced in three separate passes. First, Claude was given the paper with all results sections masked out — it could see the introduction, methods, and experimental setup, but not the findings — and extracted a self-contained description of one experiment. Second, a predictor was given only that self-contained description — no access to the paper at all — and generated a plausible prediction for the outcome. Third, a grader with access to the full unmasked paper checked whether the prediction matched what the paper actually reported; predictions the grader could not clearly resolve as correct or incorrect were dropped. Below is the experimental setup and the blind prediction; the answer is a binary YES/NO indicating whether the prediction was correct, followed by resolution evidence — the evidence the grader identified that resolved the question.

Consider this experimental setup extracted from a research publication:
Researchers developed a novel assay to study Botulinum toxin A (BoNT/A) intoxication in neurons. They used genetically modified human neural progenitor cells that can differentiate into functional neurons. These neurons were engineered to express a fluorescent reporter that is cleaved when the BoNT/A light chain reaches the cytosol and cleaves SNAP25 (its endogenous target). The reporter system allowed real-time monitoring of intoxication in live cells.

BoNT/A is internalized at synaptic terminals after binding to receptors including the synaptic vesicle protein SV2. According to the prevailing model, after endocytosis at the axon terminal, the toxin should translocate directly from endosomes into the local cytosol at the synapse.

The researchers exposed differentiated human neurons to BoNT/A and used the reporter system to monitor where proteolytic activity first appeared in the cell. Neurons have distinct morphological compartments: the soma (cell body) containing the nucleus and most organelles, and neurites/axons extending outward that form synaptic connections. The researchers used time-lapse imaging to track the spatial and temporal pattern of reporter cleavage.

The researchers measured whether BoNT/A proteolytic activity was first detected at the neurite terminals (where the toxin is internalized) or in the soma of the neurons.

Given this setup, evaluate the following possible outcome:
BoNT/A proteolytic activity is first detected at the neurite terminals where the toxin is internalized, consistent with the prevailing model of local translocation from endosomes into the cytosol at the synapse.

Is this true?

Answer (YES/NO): NO